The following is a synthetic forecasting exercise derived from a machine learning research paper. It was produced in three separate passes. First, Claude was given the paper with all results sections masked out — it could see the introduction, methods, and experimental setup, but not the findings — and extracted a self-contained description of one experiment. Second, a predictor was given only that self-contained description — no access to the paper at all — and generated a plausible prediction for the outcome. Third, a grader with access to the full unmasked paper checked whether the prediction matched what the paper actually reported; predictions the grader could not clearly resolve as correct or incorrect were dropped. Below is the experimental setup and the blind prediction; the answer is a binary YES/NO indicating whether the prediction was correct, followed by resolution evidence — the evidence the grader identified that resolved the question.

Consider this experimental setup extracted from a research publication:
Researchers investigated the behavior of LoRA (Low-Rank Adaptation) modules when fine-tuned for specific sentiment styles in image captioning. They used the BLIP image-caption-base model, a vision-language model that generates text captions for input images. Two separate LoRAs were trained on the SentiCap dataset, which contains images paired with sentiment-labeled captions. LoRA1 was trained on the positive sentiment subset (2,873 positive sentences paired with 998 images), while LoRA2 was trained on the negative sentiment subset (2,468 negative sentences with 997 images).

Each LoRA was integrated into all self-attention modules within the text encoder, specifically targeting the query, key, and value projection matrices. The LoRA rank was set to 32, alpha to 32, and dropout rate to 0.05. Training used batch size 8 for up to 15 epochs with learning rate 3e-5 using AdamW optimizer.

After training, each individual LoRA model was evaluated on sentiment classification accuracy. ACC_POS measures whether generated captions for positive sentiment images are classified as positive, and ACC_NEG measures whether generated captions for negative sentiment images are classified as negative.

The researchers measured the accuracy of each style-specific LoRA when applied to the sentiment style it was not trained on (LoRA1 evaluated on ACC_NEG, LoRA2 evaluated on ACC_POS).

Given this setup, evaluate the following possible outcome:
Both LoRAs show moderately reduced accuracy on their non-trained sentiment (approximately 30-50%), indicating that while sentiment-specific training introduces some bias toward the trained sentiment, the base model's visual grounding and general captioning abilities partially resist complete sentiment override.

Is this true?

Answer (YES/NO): NO